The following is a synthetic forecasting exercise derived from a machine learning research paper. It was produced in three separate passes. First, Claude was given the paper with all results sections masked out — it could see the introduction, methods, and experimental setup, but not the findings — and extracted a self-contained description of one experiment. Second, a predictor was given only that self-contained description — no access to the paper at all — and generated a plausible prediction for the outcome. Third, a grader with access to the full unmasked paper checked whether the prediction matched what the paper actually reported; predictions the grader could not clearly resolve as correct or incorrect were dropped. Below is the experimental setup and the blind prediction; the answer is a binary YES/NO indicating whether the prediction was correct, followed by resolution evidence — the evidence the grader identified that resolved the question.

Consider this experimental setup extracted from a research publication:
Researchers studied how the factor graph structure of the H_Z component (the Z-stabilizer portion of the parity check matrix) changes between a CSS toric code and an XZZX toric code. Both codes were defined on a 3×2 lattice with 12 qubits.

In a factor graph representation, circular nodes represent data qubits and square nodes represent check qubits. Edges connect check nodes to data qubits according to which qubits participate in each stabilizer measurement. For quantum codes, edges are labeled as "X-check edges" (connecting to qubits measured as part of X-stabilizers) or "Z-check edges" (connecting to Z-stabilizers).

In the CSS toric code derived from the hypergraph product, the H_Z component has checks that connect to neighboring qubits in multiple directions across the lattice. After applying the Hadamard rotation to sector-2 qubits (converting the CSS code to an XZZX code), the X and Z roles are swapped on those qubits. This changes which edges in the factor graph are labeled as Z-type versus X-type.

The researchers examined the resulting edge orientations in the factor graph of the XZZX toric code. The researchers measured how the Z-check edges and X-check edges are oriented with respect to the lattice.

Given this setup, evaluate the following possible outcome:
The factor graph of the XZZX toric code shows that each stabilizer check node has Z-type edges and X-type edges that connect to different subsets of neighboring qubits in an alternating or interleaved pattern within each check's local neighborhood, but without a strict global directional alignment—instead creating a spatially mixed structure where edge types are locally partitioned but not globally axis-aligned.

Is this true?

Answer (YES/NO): NO